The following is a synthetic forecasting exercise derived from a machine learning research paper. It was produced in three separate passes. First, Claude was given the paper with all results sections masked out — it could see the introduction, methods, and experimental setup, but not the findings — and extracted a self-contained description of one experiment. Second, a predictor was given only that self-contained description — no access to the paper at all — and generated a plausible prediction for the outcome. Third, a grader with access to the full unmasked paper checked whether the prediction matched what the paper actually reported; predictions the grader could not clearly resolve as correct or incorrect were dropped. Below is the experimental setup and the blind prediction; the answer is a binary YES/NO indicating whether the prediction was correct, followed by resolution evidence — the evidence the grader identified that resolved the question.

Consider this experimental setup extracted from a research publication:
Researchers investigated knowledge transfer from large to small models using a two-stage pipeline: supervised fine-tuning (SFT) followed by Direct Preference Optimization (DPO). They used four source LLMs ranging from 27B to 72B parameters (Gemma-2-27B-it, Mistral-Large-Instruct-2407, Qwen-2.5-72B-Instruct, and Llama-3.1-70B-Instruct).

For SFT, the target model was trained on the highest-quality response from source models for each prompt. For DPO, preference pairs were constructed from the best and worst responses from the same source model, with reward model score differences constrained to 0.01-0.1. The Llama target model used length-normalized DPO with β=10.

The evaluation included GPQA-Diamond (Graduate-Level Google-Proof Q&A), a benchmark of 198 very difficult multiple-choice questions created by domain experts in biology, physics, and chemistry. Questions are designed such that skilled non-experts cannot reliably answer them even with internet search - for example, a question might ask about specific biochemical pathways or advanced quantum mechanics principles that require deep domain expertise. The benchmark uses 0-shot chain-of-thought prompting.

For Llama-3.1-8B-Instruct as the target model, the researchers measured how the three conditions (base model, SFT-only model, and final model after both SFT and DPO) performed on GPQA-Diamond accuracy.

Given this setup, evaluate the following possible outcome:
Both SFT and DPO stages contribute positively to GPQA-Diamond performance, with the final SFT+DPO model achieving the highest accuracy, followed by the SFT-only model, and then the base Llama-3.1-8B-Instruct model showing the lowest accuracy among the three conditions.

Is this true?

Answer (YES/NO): NO